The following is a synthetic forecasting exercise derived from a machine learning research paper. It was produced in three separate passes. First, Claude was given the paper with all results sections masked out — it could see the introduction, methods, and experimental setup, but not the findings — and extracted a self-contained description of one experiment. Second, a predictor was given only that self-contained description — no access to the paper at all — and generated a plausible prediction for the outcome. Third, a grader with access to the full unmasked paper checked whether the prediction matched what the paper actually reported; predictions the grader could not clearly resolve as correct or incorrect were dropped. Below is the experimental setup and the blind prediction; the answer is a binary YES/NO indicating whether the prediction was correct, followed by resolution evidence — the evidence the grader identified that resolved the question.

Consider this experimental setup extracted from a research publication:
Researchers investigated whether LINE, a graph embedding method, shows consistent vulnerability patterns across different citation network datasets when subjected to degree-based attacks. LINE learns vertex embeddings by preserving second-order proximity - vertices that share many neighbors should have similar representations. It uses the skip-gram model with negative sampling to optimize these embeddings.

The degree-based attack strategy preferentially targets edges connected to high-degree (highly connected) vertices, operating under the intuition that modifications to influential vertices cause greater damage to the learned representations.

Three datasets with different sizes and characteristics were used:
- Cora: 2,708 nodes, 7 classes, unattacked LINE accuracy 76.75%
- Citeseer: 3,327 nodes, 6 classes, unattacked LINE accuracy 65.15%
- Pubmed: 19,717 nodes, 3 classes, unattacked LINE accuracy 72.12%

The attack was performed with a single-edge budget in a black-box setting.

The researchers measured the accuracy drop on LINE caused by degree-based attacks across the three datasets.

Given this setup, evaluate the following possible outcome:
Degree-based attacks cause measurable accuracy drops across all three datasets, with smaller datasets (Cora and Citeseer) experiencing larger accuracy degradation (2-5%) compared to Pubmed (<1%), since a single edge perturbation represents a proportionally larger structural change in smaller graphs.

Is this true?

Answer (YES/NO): NO